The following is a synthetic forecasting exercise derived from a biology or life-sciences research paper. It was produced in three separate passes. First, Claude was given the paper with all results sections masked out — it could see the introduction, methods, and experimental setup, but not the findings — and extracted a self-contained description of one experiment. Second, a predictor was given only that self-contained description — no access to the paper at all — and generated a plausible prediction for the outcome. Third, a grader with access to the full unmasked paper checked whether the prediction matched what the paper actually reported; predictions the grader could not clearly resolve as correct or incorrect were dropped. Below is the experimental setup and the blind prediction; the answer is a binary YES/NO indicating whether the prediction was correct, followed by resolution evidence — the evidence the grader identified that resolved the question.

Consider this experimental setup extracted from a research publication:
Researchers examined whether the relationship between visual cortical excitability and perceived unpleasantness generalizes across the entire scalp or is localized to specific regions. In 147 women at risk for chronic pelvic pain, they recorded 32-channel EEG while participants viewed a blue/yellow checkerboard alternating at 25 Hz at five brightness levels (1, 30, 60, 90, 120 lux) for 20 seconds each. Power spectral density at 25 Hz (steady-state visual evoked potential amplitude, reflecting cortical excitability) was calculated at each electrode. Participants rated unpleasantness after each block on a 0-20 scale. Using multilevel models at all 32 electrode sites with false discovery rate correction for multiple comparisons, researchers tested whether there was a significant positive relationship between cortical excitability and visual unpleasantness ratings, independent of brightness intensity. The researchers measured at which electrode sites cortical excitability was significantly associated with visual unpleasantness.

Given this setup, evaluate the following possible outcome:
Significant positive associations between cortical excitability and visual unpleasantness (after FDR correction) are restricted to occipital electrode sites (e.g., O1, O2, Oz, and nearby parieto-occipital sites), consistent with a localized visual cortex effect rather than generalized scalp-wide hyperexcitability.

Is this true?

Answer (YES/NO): NO